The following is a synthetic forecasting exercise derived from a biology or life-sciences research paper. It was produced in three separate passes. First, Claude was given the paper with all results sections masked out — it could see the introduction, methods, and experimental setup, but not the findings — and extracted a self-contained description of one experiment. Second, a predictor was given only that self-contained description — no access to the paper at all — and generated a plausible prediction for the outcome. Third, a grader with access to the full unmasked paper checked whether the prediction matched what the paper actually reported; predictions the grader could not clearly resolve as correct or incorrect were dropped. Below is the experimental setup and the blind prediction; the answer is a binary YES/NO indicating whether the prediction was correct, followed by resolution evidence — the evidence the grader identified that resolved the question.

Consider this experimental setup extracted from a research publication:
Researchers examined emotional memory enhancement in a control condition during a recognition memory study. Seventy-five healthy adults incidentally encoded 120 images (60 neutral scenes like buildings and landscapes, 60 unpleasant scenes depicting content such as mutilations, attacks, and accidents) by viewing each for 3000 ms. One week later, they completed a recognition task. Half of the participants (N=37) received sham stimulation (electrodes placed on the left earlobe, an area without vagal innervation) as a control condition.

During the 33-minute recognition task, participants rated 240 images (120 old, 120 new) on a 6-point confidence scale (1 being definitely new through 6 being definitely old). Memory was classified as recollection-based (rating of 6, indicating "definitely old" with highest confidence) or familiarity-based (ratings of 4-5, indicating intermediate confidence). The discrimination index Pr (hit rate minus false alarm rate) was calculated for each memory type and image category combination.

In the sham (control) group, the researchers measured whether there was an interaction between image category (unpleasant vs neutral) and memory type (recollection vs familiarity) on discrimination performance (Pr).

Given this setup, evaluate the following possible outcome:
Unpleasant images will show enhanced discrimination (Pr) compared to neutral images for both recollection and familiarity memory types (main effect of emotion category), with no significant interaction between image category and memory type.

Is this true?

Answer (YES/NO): NO